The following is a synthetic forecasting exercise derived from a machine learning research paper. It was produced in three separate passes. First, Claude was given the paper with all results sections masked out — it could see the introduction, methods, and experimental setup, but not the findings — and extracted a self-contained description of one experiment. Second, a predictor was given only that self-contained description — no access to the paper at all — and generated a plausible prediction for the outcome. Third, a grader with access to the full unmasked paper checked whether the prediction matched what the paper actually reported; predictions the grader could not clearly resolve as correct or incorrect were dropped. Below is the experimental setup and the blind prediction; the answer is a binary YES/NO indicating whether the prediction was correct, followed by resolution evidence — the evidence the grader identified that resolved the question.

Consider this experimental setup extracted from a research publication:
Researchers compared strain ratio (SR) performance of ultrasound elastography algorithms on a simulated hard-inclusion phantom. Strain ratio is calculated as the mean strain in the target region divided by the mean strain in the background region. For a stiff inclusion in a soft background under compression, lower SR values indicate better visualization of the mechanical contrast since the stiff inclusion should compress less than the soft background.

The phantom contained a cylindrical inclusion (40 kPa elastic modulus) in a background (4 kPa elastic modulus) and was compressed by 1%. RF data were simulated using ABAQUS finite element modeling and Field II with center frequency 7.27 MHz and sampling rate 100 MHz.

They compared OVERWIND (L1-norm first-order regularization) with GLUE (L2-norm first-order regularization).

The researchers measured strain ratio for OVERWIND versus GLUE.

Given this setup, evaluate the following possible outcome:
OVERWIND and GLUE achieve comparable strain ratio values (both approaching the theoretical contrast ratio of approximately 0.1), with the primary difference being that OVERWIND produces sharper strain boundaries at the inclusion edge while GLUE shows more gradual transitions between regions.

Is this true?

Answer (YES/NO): NO